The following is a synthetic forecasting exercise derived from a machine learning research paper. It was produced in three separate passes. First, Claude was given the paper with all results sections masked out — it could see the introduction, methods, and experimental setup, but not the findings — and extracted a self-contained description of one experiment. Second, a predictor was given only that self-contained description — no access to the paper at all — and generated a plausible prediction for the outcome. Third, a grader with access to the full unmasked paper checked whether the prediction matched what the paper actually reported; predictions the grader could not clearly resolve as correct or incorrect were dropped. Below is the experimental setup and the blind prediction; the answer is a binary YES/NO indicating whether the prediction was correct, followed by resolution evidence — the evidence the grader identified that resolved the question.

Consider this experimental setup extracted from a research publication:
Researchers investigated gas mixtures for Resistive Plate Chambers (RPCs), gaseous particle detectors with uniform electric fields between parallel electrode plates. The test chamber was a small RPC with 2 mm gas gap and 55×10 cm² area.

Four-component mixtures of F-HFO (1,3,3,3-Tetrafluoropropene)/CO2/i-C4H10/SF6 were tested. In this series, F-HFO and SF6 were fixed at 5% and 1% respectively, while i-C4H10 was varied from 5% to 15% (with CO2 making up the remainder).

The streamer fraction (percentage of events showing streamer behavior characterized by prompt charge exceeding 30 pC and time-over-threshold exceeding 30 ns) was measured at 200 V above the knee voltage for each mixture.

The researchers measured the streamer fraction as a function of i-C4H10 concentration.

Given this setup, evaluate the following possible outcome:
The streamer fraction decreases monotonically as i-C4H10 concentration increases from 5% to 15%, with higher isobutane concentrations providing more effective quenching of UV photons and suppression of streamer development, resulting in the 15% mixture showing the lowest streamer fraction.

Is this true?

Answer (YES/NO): YES